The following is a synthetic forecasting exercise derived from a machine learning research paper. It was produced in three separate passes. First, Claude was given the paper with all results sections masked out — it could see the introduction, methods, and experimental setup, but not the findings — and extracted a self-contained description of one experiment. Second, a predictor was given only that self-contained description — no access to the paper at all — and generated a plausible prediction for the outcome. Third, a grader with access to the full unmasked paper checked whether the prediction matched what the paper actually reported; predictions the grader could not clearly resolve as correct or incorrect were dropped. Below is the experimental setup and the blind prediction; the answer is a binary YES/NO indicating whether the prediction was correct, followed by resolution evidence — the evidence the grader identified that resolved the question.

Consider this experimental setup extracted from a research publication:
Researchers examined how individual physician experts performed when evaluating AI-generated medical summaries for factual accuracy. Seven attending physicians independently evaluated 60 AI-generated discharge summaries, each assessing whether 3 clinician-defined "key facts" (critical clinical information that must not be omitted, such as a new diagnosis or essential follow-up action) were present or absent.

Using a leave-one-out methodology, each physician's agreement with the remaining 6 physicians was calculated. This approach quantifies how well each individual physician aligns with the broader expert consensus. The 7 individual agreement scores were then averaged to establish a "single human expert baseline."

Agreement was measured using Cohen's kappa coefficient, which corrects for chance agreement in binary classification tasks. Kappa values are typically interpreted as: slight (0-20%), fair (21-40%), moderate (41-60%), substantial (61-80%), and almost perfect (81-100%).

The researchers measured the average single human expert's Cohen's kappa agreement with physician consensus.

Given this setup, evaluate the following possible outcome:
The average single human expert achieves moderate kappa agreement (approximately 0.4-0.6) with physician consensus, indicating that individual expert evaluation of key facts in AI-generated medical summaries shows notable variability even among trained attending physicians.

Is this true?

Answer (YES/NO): NO